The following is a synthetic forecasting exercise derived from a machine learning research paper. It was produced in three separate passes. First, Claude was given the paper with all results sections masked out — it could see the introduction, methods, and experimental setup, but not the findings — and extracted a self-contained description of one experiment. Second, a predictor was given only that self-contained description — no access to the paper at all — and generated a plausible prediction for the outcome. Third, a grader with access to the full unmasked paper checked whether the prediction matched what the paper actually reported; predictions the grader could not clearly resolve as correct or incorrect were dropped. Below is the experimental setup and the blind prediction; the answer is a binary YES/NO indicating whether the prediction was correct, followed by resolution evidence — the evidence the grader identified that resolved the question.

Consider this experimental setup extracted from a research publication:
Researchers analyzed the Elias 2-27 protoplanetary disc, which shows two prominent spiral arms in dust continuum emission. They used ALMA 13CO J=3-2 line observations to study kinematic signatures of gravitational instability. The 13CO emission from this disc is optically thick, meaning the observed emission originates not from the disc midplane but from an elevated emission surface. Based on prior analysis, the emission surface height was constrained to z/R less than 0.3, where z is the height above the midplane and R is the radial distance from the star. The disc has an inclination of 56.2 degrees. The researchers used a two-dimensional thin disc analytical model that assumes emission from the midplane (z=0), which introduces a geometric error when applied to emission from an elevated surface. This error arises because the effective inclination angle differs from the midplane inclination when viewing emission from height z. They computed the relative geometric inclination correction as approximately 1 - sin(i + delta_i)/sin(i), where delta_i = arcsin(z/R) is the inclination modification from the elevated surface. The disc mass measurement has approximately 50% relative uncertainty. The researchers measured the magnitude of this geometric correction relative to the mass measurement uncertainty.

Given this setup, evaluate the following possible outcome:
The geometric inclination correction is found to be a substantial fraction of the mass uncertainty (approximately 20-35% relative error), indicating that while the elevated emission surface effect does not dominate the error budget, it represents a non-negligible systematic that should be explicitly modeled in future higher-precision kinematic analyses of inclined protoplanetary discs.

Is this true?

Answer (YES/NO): NO